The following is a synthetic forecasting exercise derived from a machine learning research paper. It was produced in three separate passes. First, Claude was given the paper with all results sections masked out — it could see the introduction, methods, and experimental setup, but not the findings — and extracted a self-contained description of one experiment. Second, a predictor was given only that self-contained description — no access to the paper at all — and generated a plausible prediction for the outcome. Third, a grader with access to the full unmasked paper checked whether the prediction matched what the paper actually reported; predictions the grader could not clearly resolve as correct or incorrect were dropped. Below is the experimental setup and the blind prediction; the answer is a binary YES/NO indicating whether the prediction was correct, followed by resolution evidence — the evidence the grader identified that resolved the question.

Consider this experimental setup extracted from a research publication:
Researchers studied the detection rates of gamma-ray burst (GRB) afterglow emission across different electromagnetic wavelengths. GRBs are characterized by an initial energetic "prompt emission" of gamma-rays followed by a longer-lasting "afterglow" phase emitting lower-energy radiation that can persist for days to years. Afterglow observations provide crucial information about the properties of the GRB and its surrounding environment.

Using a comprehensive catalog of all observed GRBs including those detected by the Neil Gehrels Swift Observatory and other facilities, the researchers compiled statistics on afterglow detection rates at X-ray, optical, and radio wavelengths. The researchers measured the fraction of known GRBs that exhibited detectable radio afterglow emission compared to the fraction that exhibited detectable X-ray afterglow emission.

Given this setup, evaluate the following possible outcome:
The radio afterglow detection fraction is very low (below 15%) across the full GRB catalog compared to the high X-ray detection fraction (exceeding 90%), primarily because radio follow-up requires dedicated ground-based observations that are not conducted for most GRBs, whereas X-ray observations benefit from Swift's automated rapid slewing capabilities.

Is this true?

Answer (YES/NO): NO